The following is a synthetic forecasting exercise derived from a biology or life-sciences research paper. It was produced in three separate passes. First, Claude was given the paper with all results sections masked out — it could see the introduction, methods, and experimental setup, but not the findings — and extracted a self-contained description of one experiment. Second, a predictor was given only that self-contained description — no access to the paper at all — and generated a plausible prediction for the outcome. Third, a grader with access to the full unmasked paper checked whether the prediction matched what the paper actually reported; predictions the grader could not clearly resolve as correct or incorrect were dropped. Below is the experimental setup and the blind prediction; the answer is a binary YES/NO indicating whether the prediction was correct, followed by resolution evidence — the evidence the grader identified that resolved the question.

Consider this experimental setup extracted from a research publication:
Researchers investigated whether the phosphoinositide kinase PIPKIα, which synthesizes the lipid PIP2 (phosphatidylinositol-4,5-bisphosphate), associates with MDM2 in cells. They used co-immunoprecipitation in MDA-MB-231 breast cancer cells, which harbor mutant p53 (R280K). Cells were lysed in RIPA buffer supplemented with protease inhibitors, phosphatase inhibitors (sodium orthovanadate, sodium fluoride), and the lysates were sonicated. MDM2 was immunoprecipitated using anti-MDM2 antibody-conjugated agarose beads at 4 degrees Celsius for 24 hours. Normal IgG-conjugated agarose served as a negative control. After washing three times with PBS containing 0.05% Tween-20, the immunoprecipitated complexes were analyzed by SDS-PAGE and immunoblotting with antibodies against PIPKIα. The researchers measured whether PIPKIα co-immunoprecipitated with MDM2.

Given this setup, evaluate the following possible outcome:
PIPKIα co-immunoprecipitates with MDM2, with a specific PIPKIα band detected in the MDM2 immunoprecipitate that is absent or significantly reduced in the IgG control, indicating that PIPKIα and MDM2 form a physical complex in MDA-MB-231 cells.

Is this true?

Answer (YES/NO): YES